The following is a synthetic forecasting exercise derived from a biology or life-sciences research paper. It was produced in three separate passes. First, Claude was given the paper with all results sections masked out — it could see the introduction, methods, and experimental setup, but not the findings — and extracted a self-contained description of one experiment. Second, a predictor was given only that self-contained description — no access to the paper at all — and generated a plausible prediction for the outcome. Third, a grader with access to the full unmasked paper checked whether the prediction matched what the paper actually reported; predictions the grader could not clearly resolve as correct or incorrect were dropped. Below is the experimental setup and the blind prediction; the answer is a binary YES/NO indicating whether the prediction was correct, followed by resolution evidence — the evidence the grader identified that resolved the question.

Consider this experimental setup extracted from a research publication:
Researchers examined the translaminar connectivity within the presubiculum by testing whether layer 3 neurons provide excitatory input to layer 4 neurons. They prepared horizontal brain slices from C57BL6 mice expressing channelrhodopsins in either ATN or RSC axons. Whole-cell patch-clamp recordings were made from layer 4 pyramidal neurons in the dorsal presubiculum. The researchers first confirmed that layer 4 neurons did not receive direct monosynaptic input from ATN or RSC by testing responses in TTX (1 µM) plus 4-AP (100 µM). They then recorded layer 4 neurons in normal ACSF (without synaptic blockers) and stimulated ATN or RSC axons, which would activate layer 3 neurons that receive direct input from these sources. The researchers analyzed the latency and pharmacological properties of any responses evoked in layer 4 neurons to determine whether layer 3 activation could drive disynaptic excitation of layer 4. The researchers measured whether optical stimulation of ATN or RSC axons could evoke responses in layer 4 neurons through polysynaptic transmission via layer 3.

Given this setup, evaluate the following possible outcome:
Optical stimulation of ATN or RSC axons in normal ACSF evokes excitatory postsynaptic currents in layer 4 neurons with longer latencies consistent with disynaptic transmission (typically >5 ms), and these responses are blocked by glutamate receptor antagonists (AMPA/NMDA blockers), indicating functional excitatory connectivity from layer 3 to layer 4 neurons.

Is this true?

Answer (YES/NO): NO